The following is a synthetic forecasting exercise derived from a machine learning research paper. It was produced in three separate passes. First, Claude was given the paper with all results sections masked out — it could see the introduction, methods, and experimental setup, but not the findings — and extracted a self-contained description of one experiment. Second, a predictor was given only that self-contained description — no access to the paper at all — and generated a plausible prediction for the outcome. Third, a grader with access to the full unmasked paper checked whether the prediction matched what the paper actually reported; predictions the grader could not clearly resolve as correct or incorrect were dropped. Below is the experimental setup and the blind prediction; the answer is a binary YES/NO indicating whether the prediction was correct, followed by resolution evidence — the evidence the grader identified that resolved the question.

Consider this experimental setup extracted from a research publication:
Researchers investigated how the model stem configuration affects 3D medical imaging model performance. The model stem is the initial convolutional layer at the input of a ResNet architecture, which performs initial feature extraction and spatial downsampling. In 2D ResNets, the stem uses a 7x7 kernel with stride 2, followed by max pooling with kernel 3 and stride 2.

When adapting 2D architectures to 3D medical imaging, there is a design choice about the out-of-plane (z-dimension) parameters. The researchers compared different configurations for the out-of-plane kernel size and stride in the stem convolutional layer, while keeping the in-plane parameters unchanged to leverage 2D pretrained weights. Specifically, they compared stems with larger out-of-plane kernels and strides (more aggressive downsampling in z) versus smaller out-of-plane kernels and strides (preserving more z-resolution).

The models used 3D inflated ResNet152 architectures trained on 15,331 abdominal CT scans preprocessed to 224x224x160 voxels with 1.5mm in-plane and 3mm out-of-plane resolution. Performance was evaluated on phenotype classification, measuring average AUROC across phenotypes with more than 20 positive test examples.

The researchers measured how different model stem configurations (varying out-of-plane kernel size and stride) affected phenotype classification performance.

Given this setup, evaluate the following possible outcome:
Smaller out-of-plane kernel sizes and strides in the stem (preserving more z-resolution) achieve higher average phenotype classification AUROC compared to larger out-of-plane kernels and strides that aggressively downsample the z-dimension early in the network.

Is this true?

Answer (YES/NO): YES